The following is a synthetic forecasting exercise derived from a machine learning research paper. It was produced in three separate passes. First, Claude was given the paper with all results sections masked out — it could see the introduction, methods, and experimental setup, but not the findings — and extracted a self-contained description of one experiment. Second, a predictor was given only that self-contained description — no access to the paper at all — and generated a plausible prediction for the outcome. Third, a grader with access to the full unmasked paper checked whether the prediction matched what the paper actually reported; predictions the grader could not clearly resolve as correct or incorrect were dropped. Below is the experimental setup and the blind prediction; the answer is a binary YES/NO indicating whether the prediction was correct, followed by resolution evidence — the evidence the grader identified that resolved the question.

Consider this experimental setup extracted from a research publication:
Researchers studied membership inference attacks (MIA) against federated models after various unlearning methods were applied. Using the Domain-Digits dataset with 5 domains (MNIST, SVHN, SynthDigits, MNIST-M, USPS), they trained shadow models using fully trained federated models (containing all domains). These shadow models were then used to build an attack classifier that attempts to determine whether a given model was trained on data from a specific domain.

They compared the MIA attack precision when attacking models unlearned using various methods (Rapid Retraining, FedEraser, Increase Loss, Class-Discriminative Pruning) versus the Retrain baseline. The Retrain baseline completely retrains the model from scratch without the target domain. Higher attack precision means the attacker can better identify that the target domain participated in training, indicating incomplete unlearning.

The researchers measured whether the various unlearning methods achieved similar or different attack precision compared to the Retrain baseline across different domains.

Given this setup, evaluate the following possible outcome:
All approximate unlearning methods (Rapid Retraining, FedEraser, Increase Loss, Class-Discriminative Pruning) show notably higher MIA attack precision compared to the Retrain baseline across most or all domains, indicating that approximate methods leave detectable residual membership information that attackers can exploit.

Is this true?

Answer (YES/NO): NO